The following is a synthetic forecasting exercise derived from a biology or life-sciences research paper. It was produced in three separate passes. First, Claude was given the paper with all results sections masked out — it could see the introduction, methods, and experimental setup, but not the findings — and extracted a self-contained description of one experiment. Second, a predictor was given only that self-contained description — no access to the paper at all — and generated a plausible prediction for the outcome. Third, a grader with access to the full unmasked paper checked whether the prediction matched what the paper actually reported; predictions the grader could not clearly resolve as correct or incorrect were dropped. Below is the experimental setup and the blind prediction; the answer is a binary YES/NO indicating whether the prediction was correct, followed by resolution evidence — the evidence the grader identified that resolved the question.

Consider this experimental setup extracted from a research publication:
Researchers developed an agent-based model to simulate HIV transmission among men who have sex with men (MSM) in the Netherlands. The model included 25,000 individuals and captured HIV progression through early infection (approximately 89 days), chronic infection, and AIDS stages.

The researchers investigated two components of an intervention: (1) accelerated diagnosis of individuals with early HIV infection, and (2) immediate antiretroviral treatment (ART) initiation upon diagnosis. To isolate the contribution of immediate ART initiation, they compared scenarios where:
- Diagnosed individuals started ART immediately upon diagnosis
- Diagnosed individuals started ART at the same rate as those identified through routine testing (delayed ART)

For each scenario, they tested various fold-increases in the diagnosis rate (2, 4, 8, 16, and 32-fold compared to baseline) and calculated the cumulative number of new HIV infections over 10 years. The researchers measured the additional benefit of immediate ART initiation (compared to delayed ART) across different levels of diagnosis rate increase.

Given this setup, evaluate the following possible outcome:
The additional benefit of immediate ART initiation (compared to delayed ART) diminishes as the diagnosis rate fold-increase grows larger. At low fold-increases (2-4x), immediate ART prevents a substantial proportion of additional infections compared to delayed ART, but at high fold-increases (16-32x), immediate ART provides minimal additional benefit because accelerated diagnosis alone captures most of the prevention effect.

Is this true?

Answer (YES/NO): NO